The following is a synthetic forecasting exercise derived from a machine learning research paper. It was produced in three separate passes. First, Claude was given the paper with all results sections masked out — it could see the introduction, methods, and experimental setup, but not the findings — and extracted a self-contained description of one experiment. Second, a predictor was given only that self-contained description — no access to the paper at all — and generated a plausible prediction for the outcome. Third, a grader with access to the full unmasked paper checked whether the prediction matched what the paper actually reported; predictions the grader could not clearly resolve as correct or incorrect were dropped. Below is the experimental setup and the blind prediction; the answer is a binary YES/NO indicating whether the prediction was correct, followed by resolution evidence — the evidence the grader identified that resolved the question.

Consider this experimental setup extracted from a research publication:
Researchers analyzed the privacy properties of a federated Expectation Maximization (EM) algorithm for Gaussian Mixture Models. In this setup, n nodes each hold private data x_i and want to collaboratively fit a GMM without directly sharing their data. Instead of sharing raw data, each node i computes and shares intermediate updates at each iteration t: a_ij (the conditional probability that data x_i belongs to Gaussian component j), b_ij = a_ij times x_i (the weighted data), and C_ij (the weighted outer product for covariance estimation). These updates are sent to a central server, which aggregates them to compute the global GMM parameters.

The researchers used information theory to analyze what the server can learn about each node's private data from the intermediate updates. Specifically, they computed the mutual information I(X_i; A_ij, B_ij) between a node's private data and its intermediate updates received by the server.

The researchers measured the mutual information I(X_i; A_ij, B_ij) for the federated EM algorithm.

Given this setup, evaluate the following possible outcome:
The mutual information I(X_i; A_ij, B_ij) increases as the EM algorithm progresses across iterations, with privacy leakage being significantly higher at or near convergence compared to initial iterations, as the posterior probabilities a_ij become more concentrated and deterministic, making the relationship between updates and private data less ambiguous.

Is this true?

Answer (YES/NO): NO